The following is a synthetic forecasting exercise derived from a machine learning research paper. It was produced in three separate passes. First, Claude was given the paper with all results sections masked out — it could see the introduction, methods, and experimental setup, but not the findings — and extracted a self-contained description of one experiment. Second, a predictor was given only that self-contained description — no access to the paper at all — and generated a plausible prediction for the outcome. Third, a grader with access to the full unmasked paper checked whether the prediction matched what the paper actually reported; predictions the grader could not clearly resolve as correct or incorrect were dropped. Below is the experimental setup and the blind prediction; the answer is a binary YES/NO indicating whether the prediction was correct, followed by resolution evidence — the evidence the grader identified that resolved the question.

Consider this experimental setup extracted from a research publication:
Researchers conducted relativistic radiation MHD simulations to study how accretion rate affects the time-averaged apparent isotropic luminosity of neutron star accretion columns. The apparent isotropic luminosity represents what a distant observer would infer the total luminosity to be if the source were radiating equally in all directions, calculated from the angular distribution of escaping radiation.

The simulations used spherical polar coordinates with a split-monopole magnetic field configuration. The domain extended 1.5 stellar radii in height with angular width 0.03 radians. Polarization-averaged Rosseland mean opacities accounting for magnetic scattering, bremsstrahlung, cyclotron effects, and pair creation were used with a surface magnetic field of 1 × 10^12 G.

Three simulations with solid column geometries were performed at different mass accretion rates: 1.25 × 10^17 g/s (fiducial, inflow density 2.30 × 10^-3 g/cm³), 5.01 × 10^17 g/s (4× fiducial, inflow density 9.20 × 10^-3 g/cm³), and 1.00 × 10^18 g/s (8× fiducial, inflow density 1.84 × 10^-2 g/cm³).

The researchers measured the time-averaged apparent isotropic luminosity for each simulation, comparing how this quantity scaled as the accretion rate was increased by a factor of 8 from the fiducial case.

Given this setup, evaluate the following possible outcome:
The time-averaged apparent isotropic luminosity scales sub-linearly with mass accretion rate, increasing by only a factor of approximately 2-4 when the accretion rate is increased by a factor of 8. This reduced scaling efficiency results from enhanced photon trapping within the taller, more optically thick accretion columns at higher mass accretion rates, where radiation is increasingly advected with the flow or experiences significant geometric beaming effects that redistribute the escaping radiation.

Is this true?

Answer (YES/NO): YES